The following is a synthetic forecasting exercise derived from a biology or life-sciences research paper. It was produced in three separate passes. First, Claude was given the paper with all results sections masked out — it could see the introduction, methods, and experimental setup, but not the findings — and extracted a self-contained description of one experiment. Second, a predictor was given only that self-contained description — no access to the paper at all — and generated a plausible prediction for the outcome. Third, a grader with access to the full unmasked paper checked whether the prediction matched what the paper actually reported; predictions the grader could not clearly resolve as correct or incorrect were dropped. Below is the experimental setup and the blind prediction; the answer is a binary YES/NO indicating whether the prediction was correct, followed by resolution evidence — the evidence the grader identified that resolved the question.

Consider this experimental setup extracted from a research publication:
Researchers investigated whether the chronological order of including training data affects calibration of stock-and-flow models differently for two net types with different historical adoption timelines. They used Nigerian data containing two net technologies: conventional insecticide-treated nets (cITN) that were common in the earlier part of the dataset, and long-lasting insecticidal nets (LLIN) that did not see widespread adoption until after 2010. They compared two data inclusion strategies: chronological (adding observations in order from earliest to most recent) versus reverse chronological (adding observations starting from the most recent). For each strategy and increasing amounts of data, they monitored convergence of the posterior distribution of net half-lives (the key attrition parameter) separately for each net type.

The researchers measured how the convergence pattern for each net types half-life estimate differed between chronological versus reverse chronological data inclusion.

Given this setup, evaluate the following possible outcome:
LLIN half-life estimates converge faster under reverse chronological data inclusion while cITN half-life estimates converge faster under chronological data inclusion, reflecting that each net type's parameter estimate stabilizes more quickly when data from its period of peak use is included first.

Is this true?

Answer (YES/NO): YES